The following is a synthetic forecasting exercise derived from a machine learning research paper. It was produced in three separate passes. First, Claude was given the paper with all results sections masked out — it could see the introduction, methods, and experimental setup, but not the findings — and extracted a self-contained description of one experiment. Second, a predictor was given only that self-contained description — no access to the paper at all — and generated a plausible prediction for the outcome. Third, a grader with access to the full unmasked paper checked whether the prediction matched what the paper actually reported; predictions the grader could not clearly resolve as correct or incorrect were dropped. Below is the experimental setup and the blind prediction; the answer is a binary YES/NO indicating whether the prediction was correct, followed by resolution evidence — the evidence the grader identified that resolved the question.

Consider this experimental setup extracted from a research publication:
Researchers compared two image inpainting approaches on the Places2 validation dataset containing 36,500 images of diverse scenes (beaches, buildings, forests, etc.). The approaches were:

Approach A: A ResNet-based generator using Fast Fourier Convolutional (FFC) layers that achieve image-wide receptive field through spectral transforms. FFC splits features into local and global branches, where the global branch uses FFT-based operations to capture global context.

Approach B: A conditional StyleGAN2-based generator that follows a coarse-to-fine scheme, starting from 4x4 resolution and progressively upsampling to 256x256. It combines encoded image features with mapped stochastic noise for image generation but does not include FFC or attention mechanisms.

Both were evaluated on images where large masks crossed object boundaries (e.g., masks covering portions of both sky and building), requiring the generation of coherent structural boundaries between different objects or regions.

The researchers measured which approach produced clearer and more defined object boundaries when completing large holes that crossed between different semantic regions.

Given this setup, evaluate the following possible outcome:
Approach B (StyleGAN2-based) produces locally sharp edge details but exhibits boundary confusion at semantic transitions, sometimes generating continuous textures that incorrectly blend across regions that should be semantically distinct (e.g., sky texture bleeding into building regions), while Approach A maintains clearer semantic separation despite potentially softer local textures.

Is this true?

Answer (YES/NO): NO